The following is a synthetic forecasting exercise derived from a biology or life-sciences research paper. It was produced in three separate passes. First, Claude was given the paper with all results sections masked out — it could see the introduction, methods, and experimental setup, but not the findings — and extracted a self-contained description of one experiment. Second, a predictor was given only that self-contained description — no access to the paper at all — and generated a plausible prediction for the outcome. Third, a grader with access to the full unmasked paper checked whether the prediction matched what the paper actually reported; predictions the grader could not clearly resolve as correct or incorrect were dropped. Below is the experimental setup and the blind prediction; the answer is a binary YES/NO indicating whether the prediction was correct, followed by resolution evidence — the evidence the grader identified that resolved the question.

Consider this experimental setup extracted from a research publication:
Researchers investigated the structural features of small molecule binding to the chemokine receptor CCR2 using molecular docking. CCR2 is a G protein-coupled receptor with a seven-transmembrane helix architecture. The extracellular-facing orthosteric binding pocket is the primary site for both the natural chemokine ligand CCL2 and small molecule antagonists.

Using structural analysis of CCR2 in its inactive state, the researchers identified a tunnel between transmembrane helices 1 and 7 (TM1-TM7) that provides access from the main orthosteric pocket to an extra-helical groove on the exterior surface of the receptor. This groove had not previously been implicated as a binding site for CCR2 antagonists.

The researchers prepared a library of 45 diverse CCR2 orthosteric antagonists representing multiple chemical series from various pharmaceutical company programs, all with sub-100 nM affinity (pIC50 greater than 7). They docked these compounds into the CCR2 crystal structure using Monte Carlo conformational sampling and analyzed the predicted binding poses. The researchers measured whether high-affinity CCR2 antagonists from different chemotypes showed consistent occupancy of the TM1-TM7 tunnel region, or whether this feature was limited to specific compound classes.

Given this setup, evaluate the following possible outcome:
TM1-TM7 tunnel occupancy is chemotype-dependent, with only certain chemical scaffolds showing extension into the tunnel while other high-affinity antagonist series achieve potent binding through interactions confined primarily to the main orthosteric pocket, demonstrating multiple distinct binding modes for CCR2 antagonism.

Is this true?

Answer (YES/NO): NO